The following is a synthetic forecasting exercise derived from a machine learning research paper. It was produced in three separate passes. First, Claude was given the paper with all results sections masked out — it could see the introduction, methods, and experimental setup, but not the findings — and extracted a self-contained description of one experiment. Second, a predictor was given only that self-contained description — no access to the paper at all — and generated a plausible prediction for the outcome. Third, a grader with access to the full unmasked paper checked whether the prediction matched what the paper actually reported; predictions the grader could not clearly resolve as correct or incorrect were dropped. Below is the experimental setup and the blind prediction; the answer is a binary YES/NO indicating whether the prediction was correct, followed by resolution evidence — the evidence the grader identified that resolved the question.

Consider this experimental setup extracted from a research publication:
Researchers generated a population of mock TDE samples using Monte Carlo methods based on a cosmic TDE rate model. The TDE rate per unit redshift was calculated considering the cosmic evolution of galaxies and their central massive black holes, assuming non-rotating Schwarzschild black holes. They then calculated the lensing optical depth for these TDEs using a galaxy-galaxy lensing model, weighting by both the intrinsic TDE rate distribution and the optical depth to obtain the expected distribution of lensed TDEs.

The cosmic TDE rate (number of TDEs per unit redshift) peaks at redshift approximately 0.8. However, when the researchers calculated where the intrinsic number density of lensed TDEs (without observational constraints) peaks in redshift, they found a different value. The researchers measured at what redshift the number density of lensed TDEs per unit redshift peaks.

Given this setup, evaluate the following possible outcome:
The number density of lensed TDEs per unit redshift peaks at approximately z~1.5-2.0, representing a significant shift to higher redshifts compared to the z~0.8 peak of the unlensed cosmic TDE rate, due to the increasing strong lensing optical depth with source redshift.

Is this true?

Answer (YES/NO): NO